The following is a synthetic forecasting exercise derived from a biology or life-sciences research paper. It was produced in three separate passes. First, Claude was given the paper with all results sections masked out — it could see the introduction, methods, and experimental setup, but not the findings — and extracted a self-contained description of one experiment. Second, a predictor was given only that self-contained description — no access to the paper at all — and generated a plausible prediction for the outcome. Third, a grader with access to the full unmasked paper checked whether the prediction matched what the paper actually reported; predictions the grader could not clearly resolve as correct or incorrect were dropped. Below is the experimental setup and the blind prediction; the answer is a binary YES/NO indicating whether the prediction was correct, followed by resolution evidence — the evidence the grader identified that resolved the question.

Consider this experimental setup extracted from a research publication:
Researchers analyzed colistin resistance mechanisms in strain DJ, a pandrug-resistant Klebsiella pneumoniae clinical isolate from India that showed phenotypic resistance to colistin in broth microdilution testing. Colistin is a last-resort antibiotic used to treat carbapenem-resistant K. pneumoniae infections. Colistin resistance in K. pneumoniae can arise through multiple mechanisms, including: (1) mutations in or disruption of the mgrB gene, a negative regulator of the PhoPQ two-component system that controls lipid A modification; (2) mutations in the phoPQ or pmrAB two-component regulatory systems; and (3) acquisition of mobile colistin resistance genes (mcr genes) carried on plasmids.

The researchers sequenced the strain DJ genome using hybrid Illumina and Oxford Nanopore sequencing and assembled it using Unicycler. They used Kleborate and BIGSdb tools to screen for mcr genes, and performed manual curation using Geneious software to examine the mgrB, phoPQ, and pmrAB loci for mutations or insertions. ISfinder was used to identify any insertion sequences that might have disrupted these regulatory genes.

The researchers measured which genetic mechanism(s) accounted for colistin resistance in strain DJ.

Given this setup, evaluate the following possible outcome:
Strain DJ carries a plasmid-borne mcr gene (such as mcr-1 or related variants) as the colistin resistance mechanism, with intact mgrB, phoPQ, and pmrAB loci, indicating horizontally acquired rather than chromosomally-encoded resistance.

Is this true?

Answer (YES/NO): NO